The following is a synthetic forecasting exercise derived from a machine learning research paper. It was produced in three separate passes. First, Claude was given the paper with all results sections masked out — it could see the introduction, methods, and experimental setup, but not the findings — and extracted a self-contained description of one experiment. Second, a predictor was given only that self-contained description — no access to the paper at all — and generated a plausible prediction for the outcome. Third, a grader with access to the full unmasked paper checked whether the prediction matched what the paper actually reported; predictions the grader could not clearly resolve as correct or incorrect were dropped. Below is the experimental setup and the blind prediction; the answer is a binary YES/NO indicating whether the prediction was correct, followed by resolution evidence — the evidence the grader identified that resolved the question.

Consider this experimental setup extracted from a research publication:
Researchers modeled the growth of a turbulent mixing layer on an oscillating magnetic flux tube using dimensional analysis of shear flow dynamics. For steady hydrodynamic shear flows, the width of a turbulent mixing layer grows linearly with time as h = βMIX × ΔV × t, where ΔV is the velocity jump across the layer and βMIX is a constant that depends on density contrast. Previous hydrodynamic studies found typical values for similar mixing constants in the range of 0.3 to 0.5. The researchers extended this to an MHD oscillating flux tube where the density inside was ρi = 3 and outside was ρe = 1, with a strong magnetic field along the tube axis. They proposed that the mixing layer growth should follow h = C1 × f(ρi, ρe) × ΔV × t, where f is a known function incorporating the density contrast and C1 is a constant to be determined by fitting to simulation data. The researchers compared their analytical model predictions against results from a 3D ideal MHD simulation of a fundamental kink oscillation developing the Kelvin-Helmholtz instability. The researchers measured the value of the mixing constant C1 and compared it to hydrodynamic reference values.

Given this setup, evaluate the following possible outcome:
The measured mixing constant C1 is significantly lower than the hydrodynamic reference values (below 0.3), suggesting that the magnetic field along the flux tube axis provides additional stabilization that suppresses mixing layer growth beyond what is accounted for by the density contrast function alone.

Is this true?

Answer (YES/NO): NO